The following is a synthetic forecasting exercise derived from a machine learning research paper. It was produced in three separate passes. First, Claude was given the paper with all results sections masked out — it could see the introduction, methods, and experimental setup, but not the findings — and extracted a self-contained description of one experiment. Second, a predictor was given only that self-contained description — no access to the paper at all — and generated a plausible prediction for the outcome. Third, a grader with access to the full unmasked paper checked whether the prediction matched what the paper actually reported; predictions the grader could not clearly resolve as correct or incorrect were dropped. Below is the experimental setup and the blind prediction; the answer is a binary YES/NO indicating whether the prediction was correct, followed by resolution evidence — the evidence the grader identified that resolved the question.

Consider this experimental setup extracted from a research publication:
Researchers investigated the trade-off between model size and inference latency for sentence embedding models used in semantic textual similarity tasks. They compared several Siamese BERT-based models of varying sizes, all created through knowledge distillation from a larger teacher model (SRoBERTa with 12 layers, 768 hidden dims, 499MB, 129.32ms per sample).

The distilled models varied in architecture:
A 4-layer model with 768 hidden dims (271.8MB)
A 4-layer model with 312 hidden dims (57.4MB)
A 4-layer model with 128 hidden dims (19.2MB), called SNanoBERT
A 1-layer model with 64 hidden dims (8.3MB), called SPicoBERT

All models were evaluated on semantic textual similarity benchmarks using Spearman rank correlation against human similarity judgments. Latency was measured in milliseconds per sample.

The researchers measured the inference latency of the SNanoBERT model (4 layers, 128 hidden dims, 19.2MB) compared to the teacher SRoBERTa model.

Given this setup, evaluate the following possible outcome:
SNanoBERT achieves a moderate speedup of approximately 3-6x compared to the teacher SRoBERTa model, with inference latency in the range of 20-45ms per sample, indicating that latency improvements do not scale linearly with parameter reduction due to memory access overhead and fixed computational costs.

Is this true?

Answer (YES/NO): NO